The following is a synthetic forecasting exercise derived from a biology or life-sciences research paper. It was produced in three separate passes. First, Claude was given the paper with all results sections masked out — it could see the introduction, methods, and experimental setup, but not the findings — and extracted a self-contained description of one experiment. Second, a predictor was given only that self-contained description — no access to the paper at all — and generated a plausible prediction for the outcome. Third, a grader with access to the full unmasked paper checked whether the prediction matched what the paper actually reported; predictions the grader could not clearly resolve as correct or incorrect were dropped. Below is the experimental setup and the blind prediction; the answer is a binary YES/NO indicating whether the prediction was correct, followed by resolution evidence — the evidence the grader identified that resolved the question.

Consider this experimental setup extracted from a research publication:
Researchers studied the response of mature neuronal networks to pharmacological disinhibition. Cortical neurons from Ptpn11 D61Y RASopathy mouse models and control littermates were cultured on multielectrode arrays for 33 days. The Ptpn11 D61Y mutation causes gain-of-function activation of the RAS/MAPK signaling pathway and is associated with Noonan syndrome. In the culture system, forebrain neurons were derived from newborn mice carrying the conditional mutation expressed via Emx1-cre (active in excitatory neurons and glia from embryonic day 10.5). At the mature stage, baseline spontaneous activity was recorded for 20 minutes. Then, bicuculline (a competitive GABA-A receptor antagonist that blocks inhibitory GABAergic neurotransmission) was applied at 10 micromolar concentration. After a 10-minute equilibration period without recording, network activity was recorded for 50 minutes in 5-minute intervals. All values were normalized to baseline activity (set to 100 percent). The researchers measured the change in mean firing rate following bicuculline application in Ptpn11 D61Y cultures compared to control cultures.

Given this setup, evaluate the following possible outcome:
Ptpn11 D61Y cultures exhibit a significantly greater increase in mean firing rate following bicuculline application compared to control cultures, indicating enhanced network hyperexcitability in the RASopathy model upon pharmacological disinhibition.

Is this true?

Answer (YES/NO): NO